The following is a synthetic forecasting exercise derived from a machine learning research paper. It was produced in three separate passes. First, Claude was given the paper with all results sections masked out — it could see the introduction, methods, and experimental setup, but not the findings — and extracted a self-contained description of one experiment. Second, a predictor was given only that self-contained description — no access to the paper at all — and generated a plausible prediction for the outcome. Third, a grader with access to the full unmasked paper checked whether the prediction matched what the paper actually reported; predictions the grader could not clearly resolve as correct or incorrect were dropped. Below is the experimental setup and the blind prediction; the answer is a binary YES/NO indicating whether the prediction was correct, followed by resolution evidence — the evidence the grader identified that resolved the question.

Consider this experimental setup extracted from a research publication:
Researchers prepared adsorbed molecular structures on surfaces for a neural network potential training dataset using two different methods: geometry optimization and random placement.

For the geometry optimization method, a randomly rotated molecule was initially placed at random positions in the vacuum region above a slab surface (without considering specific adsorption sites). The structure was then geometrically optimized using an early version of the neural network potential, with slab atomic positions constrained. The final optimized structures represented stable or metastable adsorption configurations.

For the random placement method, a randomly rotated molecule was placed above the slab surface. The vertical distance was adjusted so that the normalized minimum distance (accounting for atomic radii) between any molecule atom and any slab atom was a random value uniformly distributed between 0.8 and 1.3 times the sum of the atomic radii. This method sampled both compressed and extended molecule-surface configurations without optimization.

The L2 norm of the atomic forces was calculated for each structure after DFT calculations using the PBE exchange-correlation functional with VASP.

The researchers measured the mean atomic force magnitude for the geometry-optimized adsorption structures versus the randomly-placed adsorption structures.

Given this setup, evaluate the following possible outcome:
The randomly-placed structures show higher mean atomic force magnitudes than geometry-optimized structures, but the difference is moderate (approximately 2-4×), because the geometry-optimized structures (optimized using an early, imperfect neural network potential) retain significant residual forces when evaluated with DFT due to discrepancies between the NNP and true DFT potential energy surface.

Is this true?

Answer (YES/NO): YES